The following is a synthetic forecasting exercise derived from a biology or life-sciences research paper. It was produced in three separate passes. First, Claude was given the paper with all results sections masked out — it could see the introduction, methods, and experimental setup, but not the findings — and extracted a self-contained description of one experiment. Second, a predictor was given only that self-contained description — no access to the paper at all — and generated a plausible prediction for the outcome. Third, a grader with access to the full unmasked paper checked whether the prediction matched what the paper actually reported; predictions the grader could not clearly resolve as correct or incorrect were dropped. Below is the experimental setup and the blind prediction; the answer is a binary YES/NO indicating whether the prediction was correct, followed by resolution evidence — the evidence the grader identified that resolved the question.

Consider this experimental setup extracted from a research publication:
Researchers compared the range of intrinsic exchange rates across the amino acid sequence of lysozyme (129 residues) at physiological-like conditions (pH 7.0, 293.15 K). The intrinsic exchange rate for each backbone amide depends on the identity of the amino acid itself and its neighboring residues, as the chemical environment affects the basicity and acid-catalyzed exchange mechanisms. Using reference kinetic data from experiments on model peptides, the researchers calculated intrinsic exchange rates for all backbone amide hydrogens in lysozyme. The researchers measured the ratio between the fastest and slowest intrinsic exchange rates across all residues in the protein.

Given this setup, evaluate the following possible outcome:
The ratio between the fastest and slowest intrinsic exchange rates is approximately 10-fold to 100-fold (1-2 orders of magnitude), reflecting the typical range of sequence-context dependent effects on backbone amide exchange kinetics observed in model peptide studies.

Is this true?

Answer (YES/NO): NO